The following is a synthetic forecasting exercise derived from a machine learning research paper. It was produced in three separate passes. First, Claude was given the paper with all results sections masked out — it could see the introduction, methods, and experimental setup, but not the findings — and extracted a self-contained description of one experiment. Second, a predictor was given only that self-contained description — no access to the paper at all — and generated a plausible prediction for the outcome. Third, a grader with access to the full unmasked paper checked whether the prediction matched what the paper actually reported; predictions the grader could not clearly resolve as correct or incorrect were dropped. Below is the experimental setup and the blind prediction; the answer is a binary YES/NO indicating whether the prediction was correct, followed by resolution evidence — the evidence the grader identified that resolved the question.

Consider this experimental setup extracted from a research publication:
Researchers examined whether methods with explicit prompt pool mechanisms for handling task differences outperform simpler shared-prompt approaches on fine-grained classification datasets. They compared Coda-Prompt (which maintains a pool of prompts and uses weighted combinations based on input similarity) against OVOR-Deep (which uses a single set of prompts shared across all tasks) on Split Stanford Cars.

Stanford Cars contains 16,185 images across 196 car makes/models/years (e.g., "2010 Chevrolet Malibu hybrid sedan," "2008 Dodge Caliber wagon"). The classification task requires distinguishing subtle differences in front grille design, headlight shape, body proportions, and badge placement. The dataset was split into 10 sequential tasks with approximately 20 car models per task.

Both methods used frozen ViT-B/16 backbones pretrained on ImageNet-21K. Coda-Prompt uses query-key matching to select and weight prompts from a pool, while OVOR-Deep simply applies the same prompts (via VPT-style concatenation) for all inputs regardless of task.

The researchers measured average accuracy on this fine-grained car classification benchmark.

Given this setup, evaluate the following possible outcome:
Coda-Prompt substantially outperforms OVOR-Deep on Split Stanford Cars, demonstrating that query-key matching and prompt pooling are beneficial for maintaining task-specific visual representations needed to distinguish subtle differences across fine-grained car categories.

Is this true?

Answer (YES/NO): YES